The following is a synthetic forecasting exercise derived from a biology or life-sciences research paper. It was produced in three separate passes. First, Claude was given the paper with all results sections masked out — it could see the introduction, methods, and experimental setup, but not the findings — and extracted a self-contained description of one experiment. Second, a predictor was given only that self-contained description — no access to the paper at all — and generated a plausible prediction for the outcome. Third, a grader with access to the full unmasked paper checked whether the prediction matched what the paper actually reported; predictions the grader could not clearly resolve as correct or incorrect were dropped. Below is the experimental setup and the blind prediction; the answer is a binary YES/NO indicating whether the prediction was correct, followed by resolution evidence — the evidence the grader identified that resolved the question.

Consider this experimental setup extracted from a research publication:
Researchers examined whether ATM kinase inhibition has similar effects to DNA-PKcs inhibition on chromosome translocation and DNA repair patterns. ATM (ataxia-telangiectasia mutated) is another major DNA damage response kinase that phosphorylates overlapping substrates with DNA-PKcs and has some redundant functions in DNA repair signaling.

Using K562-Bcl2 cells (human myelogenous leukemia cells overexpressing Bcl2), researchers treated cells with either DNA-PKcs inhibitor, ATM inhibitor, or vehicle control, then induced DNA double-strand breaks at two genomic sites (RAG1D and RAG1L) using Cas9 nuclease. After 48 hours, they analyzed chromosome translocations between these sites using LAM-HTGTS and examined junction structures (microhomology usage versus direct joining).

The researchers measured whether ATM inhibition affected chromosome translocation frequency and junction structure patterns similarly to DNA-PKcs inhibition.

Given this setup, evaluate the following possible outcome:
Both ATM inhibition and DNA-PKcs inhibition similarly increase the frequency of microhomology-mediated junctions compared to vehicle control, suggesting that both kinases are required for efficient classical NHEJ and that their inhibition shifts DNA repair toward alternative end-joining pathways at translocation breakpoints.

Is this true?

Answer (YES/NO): NO